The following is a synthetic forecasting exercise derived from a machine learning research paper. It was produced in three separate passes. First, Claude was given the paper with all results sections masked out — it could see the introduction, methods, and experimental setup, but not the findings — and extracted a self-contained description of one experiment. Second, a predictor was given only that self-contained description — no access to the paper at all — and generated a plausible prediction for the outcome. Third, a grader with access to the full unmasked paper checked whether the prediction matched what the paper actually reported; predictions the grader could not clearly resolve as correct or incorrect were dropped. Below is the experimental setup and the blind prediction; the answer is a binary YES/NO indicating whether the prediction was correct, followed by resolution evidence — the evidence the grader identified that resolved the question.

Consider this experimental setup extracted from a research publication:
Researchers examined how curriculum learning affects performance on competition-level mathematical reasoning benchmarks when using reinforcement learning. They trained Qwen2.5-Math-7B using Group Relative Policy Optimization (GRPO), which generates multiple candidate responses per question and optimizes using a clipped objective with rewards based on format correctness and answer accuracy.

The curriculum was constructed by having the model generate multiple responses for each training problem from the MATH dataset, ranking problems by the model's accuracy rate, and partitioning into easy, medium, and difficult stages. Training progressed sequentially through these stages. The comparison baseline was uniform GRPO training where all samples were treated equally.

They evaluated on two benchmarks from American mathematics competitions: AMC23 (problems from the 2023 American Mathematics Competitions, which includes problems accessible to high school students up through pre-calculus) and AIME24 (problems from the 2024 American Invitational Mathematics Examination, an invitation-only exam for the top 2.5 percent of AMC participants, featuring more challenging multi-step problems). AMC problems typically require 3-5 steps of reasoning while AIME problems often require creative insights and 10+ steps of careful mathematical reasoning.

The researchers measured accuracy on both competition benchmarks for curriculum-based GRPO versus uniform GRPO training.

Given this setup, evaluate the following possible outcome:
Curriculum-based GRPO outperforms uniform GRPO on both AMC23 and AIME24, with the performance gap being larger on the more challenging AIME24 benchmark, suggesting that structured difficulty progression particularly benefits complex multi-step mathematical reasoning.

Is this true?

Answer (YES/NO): NO